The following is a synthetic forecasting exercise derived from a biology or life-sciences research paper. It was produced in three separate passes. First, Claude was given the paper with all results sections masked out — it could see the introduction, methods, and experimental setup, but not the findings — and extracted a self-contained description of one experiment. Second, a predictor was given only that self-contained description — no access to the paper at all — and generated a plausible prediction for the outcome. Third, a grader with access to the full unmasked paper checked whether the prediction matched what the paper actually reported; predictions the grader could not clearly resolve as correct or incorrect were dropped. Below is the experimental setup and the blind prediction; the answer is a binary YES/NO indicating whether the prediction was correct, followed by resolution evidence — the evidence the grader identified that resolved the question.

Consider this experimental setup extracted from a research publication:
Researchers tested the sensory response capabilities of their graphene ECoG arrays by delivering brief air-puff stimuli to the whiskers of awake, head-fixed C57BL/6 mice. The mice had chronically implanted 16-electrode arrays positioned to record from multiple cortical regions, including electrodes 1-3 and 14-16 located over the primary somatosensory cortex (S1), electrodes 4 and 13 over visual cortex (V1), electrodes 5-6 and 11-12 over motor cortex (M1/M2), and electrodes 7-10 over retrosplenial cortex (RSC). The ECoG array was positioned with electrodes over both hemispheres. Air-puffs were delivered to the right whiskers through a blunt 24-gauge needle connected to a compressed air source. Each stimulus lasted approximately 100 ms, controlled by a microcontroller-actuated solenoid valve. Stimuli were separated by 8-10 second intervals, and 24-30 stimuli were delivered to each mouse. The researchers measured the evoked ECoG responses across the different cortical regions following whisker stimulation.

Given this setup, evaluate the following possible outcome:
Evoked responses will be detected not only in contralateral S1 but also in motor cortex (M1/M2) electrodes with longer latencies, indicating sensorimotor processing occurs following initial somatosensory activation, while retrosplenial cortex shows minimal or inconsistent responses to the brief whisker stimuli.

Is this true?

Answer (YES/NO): NO